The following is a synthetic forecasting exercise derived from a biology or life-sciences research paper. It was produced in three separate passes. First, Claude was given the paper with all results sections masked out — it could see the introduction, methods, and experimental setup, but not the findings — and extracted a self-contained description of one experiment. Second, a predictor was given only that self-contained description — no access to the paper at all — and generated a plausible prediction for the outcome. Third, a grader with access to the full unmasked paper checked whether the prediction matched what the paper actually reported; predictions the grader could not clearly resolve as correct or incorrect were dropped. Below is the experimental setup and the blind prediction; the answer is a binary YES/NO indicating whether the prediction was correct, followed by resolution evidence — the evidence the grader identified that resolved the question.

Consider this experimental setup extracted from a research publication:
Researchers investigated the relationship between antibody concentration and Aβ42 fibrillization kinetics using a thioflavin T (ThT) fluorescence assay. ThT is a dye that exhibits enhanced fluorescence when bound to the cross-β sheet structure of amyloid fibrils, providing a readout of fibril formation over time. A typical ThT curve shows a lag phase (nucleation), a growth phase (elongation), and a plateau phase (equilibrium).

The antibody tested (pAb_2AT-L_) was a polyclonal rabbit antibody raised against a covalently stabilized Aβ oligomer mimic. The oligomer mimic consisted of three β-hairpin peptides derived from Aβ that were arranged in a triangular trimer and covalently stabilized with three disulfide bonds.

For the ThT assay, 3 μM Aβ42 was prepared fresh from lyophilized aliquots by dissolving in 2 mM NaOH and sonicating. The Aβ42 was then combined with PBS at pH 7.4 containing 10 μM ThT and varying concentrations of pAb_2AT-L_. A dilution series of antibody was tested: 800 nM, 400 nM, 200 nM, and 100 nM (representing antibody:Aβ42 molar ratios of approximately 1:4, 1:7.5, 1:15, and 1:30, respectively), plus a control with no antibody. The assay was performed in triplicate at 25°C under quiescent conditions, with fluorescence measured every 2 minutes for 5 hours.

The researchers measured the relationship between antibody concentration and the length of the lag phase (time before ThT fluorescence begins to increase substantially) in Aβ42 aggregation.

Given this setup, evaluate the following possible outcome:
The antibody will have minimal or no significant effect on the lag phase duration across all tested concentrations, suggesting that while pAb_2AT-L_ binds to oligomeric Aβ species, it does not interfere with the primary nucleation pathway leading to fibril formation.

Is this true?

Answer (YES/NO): NO